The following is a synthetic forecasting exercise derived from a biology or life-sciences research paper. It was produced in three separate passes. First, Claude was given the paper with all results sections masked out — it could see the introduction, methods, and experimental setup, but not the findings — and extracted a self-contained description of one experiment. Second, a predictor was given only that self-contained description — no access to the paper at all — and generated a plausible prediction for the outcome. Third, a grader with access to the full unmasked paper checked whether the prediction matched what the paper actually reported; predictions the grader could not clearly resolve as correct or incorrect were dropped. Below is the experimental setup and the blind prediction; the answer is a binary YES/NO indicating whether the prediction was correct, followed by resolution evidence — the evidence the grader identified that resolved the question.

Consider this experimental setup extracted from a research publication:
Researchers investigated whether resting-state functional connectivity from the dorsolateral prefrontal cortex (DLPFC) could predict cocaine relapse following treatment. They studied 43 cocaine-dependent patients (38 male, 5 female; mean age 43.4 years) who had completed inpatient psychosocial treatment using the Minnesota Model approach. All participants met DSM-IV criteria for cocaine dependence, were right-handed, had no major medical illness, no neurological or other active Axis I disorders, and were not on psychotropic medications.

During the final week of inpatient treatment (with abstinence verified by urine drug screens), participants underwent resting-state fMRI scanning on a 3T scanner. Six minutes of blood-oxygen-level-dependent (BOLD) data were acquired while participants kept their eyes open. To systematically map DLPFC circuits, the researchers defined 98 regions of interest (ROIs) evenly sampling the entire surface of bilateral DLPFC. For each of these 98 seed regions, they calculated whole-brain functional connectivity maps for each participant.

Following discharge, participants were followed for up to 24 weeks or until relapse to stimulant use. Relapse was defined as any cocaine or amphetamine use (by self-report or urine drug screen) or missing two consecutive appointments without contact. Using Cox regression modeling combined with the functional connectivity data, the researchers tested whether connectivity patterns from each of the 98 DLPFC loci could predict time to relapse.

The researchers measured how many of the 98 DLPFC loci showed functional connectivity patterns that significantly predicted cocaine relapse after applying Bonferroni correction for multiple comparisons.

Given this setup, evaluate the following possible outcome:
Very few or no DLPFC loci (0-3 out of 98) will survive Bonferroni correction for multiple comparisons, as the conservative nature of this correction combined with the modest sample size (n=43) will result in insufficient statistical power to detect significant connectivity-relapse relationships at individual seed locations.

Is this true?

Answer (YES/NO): YES